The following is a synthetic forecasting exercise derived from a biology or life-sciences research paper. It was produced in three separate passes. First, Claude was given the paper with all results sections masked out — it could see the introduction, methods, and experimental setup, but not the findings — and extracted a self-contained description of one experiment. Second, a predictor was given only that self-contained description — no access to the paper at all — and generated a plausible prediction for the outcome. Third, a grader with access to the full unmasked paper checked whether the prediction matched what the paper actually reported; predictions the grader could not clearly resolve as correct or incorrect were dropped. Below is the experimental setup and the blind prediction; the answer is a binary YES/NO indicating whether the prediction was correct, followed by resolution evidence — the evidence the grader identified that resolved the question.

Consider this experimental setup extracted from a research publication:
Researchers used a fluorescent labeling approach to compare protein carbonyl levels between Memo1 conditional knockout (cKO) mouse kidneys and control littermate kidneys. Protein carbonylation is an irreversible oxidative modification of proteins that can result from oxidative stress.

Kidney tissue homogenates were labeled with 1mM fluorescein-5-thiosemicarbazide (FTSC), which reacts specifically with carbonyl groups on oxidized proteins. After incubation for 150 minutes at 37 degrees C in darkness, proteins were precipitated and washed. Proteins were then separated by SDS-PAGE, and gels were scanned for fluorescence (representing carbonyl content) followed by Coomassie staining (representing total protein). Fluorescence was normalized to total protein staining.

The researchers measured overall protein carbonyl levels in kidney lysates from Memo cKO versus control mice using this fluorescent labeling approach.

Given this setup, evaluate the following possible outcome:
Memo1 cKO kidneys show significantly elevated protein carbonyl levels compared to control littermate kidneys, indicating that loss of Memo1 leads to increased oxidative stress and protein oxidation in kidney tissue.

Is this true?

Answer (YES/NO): NO